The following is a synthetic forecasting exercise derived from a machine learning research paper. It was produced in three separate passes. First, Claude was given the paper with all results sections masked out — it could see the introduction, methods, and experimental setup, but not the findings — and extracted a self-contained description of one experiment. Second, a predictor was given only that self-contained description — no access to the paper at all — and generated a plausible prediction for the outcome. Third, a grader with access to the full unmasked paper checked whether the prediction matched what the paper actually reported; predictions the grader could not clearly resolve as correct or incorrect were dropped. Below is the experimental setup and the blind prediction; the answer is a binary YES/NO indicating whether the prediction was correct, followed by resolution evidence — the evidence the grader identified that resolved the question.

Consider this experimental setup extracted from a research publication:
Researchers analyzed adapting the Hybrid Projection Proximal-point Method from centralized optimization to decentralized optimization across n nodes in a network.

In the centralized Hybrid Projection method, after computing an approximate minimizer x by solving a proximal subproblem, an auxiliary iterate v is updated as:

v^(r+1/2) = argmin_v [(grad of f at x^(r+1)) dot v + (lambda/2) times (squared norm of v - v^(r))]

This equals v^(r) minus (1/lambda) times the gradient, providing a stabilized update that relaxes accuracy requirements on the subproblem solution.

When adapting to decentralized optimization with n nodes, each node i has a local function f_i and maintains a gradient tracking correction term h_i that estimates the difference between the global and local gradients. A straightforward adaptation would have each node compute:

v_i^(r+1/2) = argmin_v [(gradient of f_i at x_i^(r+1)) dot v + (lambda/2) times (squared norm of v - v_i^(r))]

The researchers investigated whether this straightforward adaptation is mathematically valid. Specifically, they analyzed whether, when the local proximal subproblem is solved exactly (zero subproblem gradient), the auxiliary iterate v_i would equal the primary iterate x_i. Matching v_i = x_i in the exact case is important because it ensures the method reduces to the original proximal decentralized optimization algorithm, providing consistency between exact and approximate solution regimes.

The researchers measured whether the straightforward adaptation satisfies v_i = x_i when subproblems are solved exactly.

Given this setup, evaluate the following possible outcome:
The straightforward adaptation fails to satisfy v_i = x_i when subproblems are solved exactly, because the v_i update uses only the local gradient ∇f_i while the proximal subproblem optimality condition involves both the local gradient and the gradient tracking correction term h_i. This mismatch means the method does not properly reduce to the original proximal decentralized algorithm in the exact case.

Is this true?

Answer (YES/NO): YES